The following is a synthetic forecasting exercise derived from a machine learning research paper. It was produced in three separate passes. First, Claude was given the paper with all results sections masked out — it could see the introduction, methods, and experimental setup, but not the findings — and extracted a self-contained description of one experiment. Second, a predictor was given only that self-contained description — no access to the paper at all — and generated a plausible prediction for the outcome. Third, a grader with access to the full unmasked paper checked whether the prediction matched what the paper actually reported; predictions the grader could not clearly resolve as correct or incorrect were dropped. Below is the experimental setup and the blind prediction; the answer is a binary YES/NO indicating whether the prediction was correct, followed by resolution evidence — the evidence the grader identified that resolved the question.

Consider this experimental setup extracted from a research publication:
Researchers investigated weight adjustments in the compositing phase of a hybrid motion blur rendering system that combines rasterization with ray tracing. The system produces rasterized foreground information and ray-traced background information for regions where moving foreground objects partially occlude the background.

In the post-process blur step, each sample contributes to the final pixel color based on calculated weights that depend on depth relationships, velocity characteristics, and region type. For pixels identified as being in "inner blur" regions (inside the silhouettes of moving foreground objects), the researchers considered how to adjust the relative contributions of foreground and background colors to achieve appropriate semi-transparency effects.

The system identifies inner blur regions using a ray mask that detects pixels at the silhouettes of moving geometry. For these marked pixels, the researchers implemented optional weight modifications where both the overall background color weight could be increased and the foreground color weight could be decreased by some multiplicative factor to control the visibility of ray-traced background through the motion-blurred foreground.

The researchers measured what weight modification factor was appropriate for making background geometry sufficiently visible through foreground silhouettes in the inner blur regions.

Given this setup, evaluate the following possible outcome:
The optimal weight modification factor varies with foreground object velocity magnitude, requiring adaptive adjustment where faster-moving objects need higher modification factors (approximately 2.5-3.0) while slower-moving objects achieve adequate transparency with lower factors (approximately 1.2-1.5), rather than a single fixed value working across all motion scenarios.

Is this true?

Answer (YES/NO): NO